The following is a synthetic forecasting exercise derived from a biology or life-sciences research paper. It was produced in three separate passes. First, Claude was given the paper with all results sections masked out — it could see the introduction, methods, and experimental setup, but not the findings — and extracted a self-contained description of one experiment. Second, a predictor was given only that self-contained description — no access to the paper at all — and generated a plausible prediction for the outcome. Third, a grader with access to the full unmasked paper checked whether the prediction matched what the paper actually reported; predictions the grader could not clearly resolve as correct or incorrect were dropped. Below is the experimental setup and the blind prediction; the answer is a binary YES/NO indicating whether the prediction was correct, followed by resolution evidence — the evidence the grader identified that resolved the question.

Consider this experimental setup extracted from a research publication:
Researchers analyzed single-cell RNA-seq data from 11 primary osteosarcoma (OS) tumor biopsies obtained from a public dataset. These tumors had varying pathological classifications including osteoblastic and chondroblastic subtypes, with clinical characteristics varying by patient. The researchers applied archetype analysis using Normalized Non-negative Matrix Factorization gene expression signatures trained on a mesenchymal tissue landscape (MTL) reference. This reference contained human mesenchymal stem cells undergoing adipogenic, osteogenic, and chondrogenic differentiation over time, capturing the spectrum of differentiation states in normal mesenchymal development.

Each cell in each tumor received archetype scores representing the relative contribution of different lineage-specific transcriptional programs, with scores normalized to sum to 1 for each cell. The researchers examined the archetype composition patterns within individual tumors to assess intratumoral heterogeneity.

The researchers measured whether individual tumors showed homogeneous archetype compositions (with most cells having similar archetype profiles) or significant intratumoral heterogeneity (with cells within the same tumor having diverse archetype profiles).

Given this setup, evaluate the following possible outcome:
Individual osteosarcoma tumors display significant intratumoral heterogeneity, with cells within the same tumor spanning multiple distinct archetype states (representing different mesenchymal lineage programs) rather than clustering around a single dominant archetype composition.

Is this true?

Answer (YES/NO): YES